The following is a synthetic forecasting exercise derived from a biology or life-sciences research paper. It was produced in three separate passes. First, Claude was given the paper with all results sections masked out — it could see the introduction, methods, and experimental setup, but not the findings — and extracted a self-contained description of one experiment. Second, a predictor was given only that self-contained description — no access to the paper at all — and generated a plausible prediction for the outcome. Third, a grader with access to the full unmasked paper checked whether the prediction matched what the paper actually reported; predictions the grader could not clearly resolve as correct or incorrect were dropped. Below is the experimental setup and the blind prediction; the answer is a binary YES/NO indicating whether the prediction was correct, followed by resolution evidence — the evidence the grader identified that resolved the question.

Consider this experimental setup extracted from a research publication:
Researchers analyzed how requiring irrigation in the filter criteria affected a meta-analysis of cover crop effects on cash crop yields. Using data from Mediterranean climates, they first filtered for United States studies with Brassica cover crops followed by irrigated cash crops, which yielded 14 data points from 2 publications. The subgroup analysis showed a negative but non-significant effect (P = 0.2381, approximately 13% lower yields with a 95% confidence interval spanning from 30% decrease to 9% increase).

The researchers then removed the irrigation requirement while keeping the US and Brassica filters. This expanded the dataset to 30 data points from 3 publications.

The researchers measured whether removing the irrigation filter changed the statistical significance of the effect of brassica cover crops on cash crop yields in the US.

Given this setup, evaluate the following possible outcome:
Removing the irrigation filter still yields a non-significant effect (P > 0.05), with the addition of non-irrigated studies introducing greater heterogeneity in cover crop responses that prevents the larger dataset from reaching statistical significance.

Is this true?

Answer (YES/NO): NO